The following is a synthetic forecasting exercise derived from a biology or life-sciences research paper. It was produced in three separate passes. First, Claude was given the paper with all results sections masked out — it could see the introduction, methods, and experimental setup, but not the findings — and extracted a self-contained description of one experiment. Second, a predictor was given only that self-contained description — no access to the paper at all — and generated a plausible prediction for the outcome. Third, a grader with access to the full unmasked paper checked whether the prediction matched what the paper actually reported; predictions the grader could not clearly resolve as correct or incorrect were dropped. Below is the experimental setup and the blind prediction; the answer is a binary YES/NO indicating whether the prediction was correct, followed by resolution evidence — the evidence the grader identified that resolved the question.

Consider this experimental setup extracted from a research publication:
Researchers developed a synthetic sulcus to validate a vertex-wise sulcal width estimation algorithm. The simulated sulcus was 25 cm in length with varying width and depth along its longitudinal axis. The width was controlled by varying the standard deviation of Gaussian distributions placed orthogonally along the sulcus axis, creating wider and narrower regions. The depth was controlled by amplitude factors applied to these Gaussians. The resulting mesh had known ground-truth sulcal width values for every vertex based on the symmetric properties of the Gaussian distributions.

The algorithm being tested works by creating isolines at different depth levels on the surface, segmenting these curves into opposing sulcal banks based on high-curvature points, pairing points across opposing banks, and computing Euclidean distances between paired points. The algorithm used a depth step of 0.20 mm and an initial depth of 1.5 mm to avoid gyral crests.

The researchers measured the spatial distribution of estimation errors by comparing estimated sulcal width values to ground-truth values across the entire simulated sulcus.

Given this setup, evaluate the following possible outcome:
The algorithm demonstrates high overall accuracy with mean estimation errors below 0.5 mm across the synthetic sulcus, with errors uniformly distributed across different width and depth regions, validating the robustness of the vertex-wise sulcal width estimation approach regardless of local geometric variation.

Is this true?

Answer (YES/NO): NO